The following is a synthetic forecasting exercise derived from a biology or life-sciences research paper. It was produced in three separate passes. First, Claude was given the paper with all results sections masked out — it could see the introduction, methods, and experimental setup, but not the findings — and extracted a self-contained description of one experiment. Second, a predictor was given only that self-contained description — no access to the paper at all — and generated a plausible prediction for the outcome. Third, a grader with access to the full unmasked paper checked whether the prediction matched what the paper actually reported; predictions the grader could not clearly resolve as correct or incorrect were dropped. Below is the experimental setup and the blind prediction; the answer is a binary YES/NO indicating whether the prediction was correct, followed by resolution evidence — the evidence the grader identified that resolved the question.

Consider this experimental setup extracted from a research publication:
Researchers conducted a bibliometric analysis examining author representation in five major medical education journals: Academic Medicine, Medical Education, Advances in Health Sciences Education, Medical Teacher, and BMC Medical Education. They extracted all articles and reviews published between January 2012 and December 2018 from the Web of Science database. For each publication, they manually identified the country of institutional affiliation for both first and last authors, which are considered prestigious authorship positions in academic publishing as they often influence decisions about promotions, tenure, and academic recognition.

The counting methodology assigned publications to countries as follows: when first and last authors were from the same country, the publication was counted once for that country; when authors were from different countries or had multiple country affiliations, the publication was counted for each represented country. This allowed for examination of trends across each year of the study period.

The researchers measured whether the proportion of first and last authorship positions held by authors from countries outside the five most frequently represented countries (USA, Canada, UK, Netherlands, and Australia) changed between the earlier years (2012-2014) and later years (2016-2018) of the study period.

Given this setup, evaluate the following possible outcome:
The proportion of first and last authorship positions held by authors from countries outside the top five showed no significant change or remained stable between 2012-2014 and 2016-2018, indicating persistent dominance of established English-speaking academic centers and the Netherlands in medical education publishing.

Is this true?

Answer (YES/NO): NO